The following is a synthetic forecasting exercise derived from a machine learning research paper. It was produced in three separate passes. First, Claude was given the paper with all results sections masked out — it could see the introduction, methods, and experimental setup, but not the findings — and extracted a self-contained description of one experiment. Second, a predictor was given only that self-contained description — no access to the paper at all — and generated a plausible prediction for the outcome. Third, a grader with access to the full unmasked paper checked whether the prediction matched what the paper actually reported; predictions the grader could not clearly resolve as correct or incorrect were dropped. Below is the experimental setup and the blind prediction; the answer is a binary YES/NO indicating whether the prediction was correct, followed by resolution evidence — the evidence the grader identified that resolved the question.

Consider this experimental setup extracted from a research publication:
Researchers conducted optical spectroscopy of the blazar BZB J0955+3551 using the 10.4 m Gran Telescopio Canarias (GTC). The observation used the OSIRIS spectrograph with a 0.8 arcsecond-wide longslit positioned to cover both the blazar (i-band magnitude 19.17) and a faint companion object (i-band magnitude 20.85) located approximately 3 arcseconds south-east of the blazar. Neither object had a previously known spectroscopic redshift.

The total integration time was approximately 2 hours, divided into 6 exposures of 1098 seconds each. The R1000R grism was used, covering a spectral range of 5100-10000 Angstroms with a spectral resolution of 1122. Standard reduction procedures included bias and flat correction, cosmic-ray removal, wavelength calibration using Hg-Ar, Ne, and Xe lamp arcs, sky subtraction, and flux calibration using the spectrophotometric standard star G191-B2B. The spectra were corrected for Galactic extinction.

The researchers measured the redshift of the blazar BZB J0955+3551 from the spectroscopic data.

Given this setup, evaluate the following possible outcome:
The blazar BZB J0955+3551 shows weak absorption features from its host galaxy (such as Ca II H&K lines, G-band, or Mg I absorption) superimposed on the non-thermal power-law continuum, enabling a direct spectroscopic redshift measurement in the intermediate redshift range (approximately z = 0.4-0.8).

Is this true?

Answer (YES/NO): YES